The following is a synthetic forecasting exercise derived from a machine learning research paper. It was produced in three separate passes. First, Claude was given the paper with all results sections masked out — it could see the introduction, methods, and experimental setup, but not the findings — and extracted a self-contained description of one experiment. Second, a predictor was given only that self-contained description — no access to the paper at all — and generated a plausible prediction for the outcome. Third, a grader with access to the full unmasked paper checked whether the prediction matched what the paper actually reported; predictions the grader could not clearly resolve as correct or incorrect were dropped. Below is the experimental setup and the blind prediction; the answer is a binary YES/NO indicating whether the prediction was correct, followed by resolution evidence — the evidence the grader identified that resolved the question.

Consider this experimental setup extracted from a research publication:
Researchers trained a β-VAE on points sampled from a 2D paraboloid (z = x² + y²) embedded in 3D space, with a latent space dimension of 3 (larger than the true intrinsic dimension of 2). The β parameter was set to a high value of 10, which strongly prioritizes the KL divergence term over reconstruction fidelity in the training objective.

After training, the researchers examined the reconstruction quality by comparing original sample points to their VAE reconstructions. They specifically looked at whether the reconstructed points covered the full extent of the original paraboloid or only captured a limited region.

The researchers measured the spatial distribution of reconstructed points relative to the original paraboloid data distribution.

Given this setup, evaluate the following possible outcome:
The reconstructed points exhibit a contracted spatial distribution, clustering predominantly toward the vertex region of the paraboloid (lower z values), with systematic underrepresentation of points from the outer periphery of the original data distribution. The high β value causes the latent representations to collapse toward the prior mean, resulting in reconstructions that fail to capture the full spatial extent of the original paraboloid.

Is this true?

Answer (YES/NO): YES